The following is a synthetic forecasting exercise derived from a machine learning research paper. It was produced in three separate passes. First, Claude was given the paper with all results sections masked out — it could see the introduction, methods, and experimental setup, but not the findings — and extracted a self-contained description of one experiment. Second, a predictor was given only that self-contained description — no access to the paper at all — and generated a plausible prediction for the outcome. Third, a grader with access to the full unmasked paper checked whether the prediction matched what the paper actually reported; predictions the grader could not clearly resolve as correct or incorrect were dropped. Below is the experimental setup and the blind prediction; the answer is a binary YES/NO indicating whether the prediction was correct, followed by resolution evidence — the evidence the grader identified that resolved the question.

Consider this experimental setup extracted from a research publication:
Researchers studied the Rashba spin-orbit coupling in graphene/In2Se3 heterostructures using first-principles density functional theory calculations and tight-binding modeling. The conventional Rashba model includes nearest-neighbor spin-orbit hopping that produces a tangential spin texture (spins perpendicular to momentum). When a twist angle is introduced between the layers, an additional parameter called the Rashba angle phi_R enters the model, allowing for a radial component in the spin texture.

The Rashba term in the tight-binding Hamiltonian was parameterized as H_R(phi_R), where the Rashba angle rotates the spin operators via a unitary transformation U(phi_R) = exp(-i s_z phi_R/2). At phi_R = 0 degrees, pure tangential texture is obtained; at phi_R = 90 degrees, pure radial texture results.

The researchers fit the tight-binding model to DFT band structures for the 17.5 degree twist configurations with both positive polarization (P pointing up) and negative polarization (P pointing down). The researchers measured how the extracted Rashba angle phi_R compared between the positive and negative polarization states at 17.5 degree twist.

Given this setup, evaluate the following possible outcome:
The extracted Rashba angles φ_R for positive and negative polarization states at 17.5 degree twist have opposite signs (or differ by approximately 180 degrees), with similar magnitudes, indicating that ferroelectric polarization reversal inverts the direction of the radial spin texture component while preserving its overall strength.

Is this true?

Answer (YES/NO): NO